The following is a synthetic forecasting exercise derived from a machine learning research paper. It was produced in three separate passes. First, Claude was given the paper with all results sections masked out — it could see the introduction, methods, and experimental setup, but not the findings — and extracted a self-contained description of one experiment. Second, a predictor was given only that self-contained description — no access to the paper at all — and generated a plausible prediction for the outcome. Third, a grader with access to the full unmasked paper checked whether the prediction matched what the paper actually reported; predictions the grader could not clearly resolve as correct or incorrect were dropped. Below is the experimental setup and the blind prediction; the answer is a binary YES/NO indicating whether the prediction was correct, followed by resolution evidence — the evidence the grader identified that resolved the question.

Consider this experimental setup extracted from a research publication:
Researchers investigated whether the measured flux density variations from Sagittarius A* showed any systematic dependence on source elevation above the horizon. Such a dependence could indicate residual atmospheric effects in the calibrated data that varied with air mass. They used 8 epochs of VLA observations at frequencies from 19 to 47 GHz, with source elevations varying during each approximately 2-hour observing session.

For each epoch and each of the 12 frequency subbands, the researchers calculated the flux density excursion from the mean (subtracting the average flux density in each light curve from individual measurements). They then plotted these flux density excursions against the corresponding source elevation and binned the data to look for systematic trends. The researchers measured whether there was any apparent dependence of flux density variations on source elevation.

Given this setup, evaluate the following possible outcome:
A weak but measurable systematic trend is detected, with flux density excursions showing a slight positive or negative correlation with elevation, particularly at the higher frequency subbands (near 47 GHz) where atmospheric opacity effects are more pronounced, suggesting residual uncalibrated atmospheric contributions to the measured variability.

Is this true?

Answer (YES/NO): NO